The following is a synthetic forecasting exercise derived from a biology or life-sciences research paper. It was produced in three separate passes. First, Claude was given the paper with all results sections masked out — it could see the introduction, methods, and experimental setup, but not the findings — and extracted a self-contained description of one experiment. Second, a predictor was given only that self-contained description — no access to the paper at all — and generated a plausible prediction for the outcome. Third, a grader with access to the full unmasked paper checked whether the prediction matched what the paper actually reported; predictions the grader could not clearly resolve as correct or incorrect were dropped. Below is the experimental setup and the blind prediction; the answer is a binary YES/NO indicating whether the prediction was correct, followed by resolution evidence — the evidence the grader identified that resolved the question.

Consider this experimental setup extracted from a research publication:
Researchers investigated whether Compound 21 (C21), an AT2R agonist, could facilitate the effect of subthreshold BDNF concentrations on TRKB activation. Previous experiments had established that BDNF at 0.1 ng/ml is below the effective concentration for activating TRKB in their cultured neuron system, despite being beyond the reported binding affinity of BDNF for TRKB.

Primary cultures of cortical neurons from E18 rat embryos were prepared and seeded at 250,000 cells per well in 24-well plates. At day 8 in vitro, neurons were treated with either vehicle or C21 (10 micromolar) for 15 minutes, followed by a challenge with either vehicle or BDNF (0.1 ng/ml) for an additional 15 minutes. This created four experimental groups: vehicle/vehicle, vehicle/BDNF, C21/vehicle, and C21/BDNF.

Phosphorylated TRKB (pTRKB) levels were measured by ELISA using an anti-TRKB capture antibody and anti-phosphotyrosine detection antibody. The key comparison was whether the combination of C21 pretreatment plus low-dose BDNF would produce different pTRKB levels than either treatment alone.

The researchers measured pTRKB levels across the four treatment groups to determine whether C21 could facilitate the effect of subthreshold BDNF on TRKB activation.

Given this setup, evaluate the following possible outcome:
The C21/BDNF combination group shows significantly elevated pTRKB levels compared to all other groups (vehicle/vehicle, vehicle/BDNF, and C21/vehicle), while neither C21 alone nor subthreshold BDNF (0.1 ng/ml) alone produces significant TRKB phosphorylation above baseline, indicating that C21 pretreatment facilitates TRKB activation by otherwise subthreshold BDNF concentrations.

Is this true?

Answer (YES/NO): YES